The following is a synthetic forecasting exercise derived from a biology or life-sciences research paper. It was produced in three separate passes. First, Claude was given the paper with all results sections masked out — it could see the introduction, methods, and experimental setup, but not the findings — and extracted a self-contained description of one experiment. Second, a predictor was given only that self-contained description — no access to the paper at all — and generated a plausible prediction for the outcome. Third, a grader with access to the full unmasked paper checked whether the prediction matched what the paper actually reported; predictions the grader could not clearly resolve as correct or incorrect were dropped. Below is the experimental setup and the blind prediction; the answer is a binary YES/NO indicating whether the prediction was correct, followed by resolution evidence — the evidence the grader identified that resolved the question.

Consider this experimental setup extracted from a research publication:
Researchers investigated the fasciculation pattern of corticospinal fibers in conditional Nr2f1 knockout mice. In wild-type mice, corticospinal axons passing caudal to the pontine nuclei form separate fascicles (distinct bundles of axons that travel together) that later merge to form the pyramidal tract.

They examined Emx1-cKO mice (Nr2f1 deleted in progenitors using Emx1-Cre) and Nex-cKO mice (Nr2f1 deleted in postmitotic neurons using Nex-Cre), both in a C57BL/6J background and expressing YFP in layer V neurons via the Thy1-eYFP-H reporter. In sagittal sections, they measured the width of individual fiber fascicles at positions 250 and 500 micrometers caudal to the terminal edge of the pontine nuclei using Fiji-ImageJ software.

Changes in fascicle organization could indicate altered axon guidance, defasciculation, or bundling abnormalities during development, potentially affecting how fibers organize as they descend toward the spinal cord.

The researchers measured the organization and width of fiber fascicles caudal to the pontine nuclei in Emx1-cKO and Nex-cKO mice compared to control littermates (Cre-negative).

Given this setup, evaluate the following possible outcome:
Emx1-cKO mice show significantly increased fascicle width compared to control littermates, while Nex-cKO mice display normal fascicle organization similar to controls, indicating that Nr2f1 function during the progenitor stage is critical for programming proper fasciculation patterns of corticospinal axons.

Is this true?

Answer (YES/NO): NO